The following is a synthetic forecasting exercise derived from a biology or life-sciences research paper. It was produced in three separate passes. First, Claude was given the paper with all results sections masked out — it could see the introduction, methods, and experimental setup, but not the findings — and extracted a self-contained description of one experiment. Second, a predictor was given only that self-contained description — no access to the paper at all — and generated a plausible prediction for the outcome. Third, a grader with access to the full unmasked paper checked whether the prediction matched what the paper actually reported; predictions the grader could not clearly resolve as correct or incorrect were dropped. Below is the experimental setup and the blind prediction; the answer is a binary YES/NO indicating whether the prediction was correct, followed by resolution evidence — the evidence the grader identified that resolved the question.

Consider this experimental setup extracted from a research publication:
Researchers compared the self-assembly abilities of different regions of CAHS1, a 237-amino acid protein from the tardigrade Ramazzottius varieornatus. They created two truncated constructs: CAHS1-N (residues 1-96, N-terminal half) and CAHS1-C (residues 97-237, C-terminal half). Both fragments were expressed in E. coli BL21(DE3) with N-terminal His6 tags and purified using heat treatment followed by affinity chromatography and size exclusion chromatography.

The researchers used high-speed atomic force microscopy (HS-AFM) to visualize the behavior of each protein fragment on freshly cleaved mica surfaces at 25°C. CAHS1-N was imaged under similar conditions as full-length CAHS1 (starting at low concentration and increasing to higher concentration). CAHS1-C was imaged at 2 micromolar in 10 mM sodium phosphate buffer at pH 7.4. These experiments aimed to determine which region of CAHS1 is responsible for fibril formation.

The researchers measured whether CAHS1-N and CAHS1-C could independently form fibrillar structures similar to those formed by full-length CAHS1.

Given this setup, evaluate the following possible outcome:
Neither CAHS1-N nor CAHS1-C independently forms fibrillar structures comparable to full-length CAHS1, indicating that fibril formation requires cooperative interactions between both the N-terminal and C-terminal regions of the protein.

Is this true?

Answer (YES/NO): NO